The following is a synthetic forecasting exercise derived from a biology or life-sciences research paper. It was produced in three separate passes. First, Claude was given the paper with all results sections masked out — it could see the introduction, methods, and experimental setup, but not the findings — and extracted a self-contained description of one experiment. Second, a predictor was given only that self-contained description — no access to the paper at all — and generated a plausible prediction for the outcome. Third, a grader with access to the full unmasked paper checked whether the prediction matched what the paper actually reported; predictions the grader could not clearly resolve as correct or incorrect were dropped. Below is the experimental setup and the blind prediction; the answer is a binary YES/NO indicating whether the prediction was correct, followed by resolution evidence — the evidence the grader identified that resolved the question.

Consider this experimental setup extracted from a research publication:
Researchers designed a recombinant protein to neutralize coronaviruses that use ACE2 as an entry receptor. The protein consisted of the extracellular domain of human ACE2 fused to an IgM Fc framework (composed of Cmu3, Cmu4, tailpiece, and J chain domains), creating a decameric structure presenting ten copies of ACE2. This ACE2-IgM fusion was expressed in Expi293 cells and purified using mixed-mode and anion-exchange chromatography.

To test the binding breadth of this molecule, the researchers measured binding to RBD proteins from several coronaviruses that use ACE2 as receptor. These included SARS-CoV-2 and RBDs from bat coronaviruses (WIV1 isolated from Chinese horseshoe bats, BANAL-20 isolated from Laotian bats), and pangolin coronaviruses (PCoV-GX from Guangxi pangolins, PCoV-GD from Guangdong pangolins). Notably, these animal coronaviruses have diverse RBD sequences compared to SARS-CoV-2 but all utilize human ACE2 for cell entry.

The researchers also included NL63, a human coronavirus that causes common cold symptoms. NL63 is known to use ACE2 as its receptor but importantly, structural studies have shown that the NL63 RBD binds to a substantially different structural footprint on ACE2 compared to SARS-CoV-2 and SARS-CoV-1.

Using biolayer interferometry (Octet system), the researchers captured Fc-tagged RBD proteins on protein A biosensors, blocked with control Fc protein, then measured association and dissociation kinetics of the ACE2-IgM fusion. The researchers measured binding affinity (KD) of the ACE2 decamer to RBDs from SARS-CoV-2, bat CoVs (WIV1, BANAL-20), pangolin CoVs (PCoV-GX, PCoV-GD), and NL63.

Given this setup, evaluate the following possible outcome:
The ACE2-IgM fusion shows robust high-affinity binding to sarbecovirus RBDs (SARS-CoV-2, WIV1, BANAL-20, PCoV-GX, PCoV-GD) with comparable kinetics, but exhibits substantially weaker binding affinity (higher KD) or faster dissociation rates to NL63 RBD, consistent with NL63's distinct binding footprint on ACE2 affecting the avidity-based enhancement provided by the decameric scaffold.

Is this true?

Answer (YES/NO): NO